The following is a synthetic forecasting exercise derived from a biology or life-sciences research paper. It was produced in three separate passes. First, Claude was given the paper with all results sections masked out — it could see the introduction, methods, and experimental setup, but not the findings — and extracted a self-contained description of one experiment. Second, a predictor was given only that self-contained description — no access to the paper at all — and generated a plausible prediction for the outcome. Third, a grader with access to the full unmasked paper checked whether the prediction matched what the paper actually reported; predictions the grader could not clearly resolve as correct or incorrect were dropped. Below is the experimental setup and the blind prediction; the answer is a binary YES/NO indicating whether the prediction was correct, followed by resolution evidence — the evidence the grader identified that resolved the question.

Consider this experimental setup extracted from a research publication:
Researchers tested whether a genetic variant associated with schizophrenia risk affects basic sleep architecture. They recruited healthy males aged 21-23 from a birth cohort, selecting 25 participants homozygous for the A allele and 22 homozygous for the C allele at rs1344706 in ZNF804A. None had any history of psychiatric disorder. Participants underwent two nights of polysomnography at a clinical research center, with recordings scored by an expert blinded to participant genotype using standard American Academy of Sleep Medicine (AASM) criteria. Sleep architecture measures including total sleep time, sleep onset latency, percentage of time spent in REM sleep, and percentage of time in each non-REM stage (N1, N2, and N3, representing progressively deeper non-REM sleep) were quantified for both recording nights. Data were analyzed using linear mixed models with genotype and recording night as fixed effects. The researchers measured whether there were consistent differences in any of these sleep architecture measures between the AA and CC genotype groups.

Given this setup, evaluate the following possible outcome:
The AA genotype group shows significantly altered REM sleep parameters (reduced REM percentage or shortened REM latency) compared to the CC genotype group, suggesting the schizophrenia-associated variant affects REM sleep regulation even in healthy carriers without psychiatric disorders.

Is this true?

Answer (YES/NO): NO